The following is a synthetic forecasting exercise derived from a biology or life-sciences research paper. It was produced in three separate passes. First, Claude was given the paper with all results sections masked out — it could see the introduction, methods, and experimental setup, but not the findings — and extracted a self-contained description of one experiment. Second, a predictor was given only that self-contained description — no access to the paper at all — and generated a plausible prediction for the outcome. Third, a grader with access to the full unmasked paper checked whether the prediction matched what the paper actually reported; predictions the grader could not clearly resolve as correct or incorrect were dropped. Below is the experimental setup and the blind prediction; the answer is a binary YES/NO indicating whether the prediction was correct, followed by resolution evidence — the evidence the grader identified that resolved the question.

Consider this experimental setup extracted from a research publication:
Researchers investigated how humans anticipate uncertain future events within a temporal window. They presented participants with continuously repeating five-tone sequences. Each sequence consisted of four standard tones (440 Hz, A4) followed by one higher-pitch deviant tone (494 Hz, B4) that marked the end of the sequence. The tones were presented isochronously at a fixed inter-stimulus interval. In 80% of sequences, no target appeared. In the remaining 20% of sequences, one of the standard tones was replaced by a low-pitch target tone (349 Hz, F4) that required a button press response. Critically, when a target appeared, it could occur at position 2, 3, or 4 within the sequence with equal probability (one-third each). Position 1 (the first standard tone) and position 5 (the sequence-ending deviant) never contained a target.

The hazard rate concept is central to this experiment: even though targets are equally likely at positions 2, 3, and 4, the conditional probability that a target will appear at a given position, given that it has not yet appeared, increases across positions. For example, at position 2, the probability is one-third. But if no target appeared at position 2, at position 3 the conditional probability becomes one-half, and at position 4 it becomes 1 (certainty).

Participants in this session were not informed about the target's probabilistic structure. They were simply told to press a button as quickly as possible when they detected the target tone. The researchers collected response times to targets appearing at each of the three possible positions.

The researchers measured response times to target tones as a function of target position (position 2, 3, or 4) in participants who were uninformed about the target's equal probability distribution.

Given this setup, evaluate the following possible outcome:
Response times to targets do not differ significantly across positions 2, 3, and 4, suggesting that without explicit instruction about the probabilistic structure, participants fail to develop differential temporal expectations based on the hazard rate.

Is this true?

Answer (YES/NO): NO